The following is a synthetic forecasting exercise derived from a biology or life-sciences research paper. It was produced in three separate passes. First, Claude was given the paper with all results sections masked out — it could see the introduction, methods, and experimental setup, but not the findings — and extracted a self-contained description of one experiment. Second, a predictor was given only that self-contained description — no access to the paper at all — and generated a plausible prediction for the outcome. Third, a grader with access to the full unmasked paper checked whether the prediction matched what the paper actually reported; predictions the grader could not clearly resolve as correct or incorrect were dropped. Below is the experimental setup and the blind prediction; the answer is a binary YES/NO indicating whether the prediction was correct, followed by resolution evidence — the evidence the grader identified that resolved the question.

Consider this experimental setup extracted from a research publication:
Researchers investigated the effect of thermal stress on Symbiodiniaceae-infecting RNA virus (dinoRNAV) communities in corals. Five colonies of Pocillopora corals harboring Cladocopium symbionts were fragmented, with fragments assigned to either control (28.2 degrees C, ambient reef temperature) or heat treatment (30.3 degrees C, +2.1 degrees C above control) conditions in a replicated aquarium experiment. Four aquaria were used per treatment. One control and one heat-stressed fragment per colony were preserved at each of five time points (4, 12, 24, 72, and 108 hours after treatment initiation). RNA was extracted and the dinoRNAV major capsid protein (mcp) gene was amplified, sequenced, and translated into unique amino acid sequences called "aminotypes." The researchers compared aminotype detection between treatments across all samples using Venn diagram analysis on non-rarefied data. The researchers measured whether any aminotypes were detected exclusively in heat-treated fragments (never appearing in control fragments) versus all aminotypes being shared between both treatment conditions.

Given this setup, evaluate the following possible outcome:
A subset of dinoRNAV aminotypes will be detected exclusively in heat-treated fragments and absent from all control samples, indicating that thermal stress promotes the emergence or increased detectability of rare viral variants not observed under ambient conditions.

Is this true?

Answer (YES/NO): YES